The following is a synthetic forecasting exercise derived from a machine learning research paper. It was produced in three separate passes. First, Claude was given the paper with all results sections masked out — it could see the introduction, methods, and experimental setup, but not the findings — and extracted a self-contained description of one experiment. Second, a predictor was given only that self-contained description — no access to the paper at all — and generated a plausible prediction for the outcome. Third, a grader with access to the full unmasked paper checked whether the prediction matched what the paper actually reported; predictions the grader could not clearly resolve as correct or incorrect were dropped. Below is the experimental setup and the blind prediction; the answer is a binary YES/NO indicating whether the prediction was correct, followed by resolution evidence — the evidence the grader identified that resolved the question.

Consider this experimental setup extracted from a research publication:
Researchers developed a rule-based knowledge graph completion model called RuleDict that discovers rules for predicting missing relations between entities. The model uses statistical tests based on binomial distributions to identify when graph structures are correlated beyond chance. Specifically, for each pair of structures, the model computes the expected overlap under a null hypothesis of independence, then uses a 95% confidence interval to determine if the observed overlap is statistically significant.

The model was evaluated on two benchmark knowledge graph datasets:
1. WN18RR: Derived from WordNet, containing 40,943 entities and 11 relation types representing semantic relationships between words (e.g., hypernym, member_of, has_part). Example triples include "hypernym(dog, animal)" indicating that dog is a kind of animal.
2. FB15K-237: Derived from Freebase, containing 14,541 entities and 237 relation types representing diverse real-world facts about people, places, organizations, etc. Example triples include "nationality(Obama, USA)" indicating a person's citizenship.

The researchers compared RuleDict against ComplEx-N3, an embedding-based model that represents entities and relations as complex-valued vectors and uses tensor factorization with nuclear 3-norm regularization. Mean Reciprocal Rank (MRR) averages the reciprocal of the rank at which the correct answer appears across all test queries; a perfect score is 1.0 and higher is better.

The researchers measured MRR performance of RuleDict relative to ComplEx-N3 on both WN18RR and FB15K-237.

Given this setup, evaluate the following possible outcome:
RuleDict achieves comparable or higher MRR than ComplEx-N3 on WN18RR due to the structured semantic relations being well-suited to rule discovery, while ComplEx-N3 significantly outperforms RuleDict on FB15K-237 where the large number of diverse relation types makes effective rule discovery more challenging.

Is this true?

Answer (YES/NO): YES